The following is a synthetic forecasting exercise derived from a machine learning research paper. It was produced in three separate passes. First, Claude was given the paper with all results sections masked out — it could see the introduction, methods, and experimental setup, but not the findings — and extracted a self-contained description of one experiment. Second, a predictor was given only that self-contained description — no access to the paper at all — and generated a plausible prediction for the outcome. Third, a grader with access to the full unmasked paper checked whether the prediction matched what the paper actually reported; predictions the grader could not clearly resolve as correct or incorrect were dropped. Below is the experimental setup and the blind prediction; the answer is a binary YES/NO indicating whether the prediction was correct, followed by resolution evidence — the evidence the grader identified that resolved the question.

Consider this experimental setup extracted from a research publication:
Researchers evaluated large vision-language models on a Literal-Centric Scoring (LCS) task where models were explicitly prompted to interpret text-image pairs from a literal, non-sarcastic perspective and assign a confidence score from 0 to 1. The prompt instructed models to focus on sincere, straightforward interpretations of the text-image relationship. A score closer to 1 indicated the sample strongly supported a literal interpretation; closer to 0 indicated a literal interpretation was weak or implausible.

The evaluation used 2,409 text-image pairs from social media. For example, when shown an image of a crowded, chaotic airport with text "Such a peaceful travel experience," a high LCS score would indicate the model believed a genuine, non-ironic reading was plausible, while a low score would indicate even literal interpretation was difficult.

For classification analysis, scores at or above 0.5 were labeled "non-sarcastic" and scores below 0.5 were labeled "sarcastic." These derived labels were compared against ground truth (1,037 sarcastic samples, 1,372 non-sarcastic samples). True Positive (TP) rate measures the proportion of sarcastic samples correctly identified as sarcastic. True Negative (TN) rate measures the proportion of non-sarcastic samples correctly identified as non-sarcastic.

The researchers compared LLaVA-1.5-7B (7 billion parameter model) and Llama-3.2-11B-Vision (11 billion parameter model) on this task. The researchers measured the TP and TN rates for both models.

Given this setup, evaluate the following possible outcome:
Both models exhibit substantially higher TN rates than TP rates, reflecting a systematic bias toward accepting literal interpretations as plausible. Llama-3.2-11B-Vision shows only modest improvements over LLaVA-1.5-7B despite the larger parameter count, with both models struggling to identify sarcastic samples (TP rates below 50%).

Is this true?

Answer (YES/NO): NO